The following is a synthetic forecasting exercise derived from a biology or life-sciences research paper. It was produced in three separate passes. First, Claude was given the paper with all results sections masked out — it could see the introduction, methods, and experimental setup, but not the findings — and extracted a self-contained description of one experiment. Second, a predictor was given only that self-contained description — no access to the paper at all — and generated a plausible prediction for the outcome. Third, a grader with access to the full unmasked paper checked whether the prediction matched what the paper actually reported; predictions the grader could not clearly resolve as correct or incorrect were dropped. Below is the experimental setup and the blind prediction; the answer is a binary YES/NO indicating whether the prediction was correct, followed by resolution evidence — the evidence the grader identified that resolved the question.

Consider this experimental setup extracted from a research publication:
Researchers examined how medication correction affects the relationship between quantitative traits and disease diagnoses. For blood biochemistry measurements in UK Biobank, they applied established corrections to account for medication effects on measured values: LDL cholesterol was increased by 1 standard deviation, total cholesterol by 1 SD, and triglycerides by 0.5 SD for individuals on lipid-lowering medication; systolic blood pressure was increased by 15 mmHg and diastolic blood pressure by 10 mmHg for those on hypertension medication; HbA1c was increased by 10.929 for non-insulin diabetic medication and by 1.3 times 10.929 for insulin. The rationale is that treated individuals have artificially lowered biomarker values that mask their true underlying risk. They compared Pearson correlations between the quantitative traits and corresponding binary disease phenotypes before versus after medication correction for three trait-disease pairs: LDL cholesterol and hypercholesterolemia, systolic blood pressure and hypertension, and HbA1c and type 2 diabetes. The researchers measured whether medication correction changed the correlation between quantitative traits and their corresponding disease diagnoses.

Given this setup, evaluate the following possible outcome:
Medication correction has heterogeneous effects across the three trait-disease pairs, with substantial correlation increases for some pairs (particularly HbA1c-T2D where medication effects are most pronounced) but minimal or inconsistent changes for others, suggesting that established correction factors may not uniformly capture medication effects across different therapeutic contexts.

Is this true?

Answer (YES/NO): NO